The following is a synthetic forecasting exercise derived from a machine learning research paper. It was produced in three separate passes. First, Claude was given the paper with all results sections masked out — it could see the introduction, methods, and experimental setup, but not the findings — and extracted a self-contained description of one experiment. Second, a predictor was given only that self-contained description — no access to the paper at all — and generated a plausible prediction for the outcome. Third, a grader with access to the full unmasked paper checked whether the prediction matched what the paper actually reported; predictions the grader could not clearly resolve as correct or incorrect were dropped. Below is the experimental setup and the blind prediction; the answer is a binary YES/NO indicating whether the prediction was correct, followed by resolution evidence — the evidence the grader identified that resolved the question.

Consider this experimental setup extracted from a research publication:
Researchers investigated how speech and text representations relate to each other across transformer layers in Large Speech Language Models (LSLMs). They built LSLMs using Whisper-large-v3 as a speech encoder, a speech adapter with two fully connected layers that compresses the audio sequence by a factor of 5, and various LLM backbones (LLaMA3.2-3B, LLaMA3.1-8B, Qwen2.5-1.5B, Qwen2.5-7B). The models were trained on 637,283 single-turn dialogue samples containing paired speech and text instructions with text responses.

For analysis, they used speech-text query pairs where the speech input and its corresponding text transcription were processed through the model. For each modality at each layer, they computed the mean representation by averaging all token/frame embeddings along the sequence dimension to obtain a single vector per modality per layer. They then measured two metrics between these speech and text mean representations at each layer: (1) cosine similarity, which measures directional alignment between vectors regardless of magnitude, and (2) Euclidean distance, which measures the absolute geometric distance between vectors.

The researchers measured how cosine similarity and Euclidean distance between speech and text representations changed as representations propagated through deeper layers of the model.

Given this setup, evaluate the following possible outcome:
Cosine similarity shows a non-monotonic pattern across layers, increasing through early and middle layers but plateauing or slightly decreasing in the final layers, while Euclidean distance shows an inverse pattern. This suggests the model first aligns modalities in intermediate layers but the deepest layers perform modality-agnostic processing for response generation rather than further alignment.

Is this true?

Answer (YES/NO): NO